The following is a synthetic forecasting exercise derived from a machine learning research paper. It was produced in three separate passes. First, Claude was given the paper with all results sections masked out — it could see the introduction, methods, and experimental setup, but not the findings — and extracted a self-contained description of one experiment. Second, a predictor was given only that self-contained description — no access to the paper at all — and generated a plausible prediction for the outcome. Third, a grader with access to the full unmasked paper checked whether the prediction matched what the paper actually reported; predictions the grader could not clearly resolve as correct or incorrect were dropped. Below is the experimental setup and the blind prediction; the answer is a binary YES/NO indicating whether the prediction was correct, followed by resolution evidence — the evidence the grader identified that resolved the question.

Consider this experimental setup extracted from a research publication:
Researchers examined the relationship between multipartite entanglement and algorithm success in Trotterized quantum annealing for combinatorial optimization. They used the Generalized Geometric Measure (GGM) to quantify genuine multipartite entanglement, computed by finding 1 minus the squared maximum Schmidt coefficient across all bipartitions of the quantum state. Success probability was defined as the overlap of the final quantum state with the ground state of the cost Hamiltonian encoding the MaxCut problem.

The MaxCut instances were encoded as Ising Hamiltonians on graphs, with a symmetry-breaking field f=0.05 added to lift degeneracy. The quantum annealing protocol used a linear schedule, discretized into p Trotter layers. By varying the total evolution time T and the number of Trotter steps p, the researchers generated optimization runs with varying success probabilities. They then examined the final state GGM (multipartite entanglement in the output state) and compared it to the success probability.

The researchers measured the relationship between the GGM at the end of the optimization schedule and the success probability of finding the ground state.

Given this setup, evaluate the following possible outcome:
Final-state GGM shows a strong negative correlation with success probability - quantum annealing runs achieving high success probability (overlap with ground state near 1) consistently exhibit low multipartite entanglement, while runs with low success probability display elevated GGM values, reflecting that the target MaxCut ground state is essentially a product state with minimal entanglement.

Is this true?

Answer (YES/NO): NO